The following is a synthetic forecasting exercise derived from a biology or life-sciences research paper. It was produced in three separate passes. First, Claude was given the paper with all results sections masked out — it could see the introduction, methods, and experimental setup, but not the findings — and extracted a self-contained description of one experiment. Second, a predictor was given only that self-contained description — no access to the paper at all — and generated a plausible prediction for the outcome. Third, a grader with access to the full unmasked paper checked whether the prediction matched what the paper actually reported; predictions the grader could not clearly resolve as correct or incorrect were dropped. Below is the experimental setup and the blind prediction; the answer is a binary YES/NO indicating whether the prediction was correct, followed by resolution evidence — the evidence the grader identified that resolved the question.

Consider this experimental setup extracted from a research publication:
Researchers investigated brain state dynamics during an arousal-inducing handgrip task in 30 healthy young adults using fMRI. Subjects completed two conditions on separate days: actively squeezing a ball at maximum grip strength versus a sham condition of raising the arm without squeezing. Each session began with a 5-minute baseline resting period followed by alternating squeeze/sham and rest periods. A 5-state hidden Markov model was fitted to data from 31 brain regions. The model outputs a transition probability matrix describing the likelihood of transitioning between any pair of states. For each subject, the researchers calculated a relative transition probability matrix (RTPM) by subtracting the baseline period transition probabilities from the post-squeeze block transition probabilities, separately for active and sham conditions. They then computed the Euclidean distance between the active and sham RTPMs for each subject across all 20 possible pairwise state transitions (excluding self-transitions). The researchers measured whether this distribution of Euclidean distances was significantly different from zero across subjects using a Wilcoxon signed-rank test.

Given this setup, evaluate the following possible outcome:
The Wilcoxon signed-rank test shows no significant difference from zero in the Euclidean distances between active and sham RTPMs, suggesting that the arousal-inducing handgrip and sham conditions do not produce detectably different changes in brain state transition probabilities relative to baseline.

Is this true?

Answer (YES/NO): NO